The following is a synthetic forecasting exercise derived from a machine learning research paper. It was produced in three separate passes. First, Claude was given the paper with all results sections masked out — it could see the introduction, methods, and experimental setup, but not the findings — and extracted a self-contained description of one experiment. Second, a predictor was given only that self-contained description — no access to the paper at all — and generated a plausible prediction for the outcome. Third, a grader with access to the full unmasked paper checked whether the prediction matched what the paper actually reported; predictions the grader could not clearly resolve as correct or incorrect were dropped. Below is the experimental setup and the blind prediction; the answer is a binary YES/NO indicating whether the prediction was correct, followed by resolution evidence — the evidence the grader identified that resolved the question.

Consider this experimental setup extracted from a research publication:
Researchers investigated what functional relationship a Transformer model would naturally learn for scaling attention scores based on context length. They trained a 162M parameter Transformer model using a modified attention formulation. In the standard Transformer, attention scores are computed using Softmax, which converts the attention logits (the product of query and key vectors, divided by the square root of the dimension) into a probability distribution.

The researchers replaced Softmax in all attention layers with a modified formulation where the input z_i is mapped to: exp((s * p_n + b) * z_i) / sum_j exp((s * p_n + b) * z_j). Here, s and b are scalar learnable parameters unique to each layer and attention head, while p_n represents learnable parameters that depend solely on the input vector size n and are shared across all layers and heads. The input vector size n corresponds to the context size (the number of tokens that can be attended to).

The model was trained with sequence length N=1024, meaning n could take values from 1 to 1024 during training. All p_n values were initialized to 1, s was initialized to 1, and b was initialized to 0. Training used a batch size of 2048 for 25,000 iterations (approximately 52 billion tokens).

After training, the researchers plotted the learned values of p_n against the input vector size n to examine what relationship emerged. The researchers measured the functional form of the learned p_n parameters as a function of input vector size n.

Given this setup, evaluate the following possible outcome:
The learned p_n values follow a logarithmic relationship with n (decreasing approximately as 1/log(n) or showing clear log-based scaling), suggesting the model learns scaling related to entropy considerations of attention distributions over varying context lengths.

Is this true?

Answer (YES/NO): YES